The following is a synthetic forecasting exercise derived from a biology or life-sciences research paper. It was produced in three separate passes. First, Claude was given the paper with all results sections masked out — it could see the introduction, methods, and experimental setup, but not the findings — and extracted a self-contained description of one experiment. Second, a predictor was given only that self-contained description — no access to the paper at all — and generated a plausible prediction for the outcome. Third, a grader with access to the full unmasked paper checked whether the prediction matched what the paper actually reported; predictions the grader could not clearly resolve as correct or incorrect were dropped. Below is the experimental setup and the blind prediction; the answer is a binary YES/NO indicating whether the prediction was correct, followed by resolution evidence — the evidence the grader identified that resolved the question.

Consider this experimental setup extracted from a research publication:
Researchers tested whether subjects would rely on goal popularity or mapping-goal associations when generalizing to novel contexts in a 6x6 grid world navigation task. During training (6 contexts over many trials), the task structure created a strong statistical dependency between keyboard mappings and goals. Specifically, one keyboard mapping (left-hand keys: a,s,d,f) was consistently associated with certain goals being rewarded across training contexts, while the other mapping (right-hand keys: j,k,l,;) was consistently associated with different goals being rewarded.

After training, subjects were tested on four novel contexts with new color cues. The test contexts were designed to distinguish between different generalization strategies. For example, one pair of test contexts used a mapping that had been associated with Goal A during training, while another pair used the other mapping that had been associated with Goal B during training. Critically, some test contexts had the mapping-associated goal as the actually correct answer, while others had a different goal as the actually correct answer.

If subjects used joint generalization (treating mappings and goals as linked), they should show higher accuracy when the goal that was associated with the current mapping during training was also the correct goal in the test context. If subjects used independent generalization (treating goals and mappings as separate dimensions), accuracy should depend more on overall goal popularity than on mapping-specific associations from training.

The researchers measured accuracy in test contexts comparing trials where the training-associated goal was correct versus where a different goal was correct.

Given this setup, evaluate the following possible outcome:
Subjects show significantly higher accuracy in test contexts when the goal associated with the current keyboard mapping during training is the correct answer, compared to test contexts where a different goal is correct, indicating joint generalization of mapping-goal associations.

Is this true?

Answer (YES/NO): YES